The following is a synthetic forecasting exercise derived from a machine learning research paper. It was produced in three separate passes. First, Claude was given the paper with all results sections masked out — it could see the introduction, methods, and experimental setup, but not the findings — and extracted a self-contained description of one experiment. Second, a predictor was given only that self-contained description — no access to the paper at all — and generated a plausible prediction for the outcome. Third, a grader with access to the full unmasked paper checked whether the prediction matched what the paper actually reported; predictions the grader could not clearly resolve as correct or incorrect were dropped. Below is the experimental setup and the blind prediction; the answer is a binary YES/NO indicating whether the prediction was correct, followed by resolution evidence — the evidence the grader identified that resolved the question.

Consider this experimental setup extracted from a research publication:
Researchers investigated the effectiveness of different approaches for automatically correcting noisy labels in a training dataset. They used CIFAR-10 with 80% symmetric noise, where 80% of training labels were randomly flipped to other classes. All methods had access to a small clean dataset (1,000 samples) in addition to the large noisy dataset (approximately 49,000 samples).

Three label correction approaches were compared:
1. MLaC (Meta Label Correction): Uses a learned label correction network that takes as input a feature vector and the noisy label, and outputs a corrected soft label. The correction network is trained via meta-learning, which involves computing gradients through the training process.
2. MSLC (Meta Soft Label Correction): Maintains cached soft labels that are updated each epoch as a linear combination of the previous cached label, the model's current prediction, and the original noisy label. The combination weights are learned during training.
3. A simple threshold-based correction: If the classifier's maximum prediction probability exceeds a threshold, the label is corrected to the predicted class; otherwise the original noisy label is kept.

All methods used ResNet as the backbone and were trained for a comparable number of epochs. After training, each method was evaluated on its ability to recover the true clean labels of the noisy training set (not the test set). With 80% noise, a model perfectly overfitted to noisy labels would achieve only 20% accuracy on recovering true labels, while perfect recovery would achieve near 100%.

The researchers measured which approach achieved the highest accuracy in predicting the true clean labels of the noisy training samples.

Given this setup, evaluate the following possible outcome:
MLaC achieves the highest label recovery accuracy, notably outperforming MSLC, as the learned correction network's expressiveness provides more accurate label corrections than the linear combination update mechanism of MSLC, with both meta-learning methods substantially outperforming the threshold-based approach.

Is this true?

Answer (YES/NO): NO